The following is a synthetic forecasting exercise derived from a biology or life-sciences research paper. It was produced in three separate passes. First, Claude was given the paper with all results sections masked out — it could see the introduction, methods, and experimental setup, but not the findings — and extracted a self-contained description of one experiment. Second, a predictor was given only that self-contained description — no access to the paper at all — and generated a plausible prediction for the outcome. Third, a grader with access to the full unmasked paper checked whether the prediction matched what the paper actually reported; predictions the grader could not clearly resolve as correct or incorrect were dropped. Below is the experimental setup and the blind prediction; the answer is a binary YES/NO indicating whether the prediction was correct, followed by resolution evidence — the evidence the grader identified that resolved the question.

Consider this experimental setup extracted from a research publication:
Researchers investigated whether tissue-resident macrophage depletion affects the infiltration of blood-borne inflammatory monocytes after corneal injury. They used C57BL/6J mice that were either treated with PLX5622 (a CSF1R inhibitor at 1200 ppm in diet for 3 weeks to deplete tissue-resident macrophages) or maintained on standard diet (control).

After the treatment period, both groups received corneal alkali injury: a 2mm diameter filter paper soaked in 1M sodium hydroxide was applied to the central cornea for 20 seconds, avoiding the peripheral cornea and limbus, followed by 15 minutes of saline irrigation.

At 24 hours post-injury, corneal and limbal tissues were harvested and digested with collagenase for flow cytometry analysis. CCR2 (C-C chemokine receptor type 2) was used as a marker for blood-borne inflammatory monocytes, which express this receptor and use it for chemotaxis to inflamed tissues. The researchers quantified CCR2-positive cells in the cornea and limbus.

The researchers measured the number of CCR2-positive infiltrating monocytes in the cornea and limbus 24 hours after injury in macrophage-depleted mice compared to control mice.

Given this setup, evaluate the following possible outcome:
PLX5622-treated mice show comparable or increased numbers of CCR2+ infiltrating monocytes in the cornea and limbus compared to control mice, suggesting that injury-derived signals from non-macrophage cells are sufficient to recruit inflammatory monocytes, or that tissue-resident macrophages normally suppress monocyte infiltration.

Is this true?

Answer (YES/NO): YES